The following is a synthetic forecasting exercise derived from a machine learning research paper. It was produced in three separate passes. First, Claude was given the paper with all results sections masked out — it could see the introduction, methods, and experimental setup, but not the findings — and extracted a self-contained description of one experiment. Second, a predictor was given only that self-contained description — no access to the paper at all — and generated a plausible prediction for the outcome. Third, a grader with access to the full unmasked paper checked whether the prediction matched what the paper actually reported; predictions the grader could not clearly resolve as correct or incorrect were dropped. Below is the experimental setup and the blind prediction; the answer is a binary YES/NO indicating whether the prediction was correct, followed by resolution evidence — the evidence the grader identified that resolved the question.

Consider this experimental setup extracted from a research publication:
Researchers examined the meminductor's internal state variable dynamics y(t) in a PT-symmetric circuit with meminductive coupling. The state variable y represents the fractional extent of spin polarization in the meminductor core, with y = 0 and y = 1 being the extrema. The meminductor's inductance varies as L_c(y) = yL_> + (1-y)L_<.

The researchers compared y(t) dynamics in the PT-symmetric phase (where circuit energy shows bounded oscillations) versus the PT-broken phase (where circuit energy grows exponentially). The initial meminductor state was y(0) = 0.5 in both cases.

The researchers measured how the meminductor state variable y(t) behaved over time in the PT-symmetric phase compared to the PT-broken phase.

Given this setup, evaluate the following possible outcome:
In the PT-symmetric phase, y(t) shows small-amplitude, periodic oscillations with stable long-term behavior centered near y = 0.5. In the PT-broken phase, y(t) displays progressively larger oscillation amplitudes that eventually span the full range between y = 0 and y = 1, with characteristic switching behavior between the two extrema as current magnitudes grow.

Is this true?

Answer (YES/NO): NO